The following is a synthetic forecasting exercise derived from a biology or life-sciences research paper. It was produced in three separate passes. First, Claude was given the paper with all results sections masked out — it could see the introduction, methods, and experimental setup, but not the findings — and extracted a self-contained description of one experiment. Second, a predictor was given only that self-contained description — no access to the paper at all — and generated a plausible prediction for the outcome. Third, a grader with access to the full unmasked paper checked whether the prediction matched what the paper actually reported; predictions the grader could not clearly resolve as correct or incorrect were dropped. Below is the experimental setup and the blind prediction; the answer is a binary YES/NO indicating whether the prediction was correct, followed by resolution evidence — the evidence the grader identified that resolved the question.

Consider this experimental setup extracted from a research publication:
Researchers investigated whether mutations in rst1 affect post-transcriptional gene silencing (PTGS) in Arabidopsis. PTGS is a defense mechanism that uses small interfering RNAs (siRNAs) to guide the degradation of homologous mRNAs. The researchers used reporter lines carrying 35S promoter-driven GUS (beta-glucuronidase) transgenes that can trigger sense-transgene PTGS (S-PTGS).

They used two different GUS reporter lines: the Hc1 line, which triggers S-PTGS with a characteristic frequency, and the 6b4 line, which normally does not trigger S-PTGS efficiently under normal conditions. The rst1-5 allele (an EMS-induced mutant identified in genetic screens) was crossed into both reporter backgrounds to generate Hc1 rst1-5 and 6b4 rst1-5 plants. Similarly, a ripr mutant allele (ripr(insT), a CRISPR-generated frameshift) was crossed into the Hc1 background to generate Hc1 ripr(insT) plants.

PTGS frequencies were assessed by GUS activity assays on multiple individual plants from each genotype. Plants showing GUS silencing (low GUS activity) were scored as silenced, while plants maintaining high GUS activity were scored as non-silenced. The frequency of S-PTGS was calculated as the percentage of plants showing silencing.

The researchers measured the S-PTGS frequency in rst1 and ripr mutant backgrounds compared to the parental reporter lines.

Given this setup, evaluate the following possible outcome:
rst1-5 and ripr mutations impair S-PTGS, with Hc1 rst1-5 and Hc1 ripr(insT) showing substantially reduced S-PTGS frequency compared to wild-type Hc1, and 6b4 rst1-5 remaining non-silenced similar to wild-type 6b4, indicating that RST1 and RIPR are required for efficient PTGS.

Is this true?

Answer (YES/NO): NO